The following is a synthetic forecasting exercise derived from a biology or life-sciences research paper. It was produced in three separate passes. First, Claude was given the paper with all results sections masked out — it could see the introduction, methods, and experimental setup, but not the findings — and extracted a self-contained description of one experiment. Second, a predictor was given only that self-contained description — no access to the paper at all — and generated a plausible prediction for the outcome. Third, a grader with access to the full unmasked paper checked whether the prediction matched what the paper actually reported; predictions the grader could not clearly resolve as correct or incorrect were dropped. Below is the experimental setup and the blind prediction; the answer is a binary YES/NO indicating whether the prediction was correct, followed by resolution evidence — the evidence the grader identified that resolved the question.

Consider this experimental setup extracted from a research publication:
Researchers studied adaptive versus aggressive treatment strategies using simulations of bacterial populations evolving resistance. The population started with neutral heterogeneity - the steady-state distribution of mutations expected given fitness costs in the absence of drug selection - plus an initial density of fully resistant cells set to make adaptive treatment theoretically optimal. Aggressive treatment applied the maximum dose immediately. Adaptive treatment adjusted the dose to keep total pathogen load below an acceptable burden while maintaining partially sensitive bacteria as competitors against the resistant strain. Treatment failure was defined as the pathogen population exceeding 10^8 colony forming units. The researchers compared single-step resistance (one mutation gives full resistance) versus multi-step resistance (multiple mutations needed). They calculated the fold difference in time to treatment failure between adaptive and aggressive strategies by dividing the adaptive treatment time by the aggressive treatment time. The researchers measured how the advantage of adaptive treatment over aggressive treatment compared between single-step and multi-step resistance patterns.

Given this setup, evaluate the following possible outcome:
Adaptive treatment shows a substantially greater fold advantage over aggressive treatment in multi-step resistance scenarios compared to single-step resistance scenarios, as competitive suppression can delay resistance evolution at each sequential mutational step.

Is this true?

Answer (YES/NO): YES